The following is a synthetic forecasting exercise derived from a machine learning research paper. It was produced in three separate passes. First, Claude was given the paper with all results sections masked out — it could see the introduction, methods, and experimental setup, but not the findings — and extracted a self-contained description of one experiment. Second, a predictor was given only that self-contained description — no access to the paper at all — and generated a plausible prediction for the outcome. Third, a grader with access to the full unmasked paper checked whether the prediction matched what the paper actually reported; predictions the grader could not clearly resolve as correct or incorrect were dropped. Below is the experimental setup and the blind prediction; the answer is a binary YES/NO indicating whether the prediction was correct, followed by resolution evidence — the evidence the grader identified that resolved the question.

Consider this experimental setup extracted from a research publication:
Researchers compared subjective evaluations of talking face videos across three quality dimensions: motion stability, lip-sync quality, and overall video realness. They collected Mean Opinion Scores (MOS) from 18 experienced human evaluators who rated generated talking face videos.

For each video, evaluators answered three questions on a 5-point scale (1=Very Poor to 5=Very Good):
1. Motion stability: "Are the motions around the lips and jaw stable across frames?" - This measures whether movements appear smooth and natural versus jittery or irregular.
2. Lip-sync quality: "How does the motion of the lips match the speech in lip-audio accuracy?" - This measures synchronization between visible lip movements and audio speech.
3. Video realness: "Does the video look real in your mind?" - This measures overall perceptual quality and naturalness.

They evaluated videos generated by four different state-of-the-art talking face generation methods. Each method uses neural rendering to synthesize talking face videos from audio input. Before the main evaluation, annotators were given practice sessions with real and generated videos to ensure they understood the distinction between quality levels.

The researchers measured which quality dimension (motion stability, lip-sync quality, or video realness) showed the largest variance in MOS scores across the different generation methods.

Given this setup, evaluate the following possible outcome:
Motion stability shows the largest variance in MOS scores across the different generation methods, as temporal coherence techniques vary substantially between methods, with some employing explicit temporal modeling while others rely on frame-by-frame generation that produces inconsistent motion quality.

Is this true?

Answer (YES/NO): YES